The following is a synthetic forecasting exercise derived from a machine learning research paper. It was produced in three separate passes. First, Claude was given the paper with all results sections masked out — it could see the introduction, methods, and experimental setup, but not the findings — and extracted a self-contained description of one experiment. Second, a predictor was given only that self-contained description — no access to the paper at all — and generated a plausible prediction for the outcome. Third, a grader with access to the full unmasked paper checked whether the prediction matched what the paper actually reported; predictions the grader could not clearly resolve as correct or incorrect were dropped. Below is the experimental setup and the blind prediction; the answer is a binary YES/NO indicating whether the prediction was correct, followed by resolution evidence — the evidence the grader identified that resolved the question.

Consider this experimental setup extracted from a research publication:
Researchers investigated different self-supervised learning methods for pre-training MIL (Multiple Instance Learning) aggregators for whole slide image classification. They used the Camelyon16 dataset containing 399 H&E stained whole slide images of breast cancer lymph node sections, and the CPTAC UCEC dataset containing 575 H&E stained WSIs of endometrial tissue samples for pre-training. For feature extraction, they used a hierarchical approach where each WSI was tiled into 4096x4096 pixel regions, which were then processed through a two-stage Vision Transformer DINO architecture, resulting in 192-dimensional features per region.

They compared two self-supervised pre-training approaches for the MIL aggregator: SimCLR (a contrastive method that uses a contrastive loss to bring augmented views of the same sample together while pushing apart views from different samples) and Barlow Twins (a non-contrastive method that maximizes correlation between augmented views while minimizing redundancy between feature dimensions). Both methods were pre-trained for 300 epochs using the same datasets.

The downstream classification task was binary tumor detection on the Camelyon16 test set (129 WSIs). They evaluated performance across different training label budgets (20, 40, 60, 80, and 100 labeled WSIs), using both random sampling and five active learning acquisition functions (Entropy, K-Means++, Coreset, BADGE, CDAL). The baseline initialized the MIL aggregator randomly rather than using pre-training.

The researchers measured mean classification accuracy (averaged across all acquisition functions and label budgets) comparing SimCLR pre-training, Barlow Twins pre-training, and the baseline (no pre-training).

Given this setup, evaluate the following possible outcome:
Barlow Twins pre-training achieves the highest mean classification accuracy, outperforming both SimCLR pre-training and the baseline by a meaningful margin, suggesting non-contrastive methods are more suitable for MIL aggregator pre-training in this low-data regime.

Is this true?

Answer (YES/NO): YES